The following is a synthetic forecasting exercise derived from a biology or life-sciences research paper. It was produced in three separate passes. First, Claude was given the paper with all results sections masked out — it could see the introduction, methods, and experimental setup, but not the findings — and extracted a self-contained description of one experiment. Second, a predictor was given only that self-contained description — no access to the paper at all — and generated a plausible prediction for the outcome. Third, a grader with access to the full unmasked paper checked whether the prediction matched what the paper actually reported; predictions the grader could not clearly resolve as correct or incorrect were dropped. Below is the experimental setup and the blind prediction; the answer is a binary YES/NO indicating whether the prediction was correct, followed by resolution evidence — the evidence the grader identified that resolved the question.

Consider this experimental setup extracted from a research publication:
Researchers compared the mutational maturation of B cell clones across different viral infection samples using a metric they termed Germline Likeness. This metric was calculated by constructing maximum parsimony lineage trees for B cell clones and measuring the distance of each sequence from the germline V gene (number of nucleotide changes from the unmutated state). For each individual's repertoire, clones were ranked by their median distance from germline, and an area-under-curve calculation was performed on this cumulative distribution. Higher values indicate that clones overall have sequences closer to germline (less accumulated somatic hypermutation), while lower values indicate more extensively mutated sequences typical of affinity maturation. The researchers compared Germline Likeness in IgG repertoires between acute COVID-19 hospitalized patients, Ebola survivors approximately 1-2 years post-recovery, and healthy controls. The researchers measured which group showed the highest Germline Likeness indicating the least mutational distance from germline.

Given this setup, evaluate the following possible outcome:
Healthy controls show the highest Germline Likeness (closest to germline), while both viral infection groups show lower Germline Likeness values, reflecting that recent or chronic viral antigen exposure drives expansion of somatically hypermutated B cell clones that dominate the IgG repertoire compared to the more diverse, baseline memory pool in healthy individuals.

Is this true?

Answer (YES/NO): NO